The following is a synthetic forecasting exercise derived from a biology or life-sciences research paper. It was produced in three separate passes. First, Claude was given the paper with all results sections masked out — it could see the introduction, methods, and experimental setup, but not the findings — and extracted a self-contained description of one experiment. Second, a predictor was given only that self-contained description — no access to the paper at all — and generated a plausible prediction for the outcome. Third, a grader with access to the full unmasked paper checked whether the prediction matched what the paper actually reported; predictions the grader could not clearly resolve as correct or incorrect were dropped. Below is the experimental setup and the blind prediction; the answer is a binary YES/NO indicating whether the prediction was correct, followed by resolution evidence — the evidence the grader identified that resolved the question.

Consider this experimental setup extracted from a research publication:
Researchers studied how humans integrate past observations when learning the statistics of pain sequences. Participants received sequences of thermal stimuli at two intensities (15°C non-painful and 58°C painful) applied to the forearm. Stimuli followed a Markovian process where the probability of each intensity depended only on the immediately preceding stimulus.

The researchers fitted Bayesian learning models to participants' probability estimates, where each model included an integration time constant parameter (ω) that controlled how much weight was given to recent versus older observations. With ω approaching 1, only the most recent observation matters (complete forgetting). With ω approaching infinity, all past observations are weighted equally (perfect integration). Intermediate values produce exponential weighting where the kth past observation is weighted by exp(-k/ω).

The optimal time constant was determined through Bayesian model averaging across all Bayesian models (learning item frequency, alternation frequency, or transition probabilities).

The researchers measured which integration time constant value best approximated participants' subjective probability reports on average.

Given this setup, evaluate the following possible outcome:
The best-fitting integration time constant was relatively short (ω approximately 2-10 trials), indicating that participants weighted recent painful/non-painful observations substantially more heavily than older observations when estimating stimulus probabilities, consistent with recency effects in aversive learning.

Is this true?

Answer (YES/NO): YES